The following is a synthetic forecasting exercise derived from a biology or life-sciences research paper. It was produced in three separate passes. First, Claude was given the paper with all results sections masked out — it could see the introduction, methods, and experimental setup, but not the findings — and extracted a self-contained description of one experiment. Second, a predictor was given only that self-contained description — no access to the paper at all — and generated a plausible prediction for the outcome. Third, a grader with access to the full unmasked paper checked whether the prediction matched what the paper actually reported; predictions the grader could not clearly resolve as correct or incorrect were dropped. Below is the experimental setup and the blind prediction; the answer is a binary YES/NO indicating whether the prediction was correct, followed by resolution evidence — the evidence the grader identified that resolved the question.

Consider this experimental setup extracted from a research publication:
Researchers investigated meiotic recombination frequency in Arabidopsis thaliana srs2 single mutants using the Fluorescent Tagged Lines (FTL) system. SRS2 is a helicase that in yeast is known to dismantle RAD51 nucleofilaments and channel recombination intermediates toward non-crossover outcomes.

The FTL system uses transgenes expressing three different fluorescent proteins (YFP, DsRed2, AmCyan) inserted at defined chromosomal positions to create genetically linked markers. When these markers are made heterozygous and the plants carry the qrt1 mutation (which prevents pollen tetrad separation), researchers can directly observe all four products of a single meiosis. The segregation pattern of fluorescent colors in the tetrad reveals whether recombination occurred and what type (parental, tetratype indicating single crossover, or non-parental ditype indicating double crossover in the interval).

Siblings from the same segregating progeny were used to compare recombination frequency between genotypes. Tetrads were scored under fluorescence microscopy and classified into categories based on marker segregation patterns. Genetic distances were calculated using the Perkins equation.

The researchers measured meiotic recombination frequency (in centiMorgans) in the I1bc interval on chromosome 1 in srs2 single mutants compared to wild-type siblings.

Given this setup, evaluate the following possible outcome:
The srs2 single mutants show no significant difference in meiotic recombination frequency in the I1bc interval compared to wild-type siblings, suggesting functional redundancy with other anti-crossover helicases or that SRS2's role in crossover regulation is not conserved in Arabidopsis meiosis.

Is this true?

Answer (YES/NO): YES